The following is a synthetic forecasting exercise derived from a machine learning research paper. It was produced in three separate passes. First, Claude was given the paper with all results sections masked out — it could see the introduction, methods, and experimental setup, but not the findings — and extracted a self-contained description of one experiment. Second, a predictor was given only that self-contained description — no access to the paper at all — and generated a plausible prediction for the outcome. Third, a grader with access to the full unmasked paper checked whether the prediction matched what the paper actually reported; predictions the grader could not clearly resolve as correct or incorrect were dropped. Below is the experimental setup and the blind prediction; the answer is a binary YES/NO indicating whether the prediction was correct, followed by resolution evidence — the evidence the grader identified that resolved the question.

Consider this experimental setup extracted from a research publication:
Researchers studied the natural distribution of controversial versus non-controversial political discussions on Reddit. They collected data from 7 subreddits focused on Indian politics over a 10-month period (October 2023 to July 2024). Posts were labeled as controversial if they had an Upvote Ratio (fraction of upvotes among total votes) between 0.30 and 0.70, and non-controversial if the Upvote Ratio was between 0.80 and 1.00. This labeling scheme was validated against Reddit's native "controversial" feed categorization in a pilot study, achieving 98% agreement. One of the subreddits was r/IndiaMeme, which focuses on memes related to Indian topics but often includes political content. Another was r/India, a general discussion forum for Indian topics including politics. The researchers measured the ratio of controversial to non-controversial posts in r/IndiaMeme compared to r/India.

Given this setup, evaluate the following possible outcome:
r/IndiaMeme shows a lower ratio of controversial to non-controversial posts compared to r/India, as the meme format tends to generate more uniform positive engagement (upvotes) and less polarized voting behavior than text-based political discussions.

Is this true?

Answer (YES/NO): YES